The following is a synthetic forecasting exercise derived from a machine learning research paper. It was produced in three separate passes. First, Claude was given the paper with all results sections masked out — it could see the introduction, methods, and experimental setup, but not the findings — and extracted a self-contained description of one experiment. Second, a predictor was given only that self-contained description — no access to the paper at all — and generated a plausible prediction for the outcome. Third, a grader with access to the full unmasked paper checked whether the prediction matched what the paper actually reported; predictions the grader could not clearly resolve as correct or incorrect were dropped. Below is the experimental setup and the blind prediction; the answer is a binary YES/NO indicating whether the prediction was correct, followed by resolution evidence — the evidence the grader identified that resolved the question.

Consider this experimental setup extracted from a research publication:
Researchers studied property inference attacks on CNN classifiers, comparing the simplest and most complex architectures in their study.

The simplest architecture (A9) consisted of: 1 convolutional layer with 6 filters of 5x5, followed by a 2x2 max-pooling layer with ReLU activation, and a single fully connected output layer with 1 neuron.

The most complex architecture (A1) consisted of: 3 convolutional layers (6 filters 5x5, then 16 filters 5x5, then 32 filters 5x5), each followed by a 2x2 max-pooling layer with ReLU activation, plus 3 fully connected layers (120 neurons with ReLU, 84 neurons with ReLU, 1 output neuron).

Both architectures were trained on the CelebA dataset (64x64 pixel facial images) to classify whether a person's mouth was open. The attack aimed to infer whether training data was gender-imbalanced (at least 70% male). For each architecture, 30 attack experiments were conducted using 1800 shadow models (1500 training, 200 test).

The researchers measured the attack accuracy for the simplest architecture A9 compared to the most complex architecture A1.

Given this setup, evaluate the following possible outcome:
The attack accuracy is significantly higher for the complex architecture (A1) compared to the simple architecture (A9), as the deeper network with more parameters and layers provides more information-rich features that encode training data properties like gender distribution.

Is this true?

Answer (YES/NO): NO